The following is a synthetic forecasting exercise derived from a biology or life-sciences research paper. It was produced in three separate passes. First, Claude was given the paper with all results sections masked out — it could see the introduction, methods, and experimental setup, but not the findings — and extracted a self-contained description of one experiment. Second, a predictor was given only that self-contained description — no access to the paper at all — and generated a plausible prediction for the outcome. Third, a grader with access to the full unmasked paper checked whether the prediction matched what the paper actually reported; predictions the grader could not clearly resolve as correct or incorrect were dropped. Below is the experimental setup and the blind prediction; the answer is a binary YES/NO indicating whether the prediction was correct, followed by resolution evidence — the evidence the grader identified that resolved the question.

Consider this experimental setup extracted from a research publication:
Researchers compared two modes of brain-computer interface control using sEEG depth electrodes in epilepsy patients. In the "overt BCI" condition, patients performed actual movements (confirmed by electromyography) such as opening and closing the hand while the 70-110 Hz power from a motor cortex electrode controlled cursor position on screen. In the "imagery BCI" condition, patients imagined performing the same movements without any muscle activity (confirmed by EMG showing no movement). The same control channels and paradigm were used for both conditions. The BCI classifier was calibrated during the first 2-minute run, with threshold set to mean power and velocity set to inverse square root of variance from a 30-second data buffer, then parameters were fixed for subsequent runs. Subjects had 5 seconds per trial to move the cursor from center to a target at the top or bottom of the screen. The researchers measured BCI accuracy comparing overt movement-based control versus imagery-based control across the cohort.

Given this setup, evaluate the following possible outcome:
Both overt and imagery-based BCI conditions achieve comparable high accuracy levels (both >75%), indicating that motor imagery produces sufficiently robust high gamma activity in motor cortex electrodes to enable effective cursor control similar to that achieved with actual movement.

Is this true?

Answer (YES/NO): NO